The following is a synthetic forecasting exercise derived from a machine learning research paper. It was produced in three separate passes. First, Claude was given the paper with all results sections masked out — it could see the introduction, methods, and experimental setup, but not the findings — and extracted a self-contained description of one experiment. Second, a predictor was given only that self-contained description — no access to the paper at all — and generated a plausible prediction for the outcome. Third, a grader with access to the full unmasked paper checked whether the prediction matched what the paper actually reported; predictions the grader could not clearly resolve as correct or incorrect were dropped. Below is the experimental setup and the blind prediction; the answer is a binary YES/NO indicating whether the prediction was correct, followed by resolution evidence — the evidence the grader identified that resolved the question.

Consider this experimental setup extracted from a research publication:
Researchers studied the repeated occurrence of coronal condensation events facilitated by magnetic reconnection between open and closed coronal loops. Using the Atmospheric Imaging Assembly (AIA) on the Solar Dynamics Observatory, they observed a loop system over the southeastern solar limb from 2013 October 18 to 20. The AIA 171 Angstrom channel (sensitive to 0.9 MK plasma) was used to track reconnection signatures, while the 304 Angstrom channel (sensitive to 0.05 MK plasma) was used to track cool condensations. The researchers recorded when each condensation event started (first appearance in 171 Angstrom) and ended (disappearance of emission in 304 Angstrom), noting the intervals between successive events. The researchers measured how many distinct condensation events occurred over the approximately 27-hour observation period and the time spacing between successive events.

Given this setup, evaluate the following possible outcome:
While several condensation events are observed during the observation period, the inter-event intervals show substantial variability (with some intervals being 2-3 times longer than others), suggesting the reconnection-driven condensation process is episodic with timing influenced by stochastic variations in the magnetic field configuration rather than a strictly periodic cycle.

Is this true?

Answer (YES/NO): NO